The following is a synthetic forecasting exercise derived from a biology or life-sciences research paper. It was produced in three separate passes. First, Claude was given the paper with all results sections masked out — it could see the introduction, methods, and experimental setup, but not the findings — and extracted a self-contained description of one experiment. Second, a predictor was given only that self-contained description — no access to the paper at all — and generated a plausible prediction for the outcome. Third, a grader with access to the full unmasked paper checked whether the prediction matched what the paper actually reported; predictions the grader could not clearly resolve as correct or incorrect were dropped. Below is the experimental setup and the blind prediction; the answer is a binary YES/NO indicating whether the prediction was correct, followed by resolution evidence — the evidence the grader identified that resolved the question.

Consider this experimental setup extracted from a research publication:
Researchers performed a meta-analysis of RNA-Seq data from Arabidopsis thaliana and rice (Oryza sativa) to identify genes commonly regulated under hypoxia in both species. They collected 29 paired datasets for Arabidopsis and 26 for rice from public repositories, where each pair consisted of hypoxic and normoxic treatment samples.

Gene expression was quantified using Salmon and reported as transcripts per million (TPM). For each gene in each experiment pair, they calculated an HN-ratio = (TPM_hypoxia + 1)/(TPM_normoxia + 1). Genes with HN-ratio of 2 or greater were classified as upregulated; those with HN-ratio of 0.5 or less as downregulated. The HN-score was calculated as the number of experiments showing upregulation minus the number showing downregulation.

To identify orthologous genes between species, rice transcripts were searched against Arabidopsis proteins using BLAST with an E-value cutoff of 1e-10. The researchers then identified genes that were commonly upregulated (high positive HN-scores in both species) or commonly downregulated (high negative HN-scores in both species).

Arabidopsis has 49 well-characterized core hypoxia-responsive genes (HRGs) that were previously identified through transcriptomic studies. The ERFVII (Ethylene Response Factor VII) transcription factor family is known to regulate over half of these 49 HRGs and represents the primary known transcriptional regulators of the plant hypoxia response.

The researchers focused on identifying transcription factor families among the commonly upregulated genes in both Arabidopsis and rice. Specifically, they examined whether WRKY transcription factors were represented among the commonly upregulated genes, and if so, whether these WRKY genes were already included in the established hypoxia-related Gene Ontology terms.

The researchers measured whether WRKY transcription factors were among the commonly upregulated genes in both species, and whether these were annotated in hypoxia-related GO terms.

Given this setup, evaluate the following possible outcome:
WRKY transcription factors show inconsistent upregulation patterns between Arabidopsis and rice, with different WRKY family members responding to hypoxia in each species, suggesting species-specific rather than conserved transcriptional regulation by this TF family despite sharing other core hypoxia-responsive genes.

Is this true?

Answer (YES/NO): NO